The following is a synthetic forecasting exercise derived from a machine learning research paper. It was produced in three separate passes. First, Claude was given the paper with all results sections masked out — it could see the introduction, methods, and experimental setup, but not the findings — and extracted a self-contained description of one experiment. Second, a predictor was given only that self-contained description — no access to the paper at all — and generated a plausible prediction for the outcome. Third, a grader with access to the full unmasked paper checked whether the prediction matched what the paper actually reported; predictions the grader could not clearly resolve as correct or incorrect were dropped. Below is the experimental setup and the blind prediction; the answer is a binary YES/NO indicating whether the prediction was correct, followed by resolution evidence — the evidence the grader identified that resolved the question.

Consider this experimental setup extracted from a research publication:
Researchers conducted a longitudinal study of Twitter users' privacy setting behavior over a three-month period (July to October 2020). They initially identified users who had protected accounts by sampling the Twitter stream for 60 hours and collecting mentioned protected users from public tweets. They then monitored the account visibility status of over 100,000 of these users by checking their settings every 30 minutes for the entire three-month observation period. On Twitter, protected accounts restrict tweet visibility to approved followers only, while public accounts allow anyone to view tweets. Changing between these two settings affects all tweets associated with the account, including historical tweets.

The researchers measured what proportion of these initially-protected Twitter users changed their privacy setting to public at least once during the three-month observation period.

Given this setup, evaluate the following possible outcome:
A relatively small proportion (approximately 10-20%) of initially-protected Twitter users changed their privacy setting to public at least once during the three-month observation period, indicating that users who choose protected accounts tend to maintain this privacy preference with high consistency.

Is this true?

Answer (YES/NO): NO